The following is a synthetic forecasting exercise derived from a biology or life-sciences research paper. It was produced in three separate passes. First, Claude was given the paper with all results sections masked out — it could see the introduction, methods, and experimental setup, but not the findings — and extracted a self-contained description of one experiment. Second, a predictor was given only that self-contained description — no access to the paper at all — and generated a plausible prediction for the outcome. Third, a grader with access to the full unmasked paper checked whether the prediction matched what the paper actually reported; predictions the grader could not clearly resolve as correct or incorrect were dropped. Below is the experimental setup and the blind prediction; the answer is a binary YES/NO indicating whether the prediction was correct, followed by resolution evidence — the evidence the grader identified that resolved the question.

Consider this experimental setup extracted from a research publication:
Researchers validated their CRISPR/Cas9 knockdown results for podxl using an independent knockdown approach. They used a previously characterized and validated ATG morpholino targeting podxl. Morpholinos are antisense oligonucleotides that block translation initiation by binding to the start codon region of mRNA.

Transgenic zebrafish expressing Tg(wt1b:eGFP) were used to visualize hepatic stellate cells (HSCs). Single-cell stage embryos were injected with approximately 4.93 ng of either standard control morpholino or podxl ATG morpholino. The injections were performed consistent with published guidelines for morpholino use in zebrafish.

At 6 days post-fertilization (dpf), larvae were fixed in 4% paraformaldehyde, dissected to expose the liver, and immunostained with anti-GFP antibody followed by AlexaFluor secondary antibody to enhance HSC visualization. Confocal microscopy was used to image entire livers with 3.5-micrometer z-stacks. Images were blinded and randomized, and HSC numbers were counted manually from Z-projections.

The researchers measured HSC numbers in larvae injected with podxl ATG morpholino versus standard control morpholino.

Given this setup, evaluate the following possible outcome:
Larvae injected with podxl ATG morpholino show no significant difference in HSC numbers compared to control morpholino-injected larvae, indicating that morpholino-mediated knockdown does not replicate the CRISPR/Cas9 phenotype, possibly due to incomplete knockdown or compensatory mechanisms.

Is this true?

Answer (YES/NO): NO